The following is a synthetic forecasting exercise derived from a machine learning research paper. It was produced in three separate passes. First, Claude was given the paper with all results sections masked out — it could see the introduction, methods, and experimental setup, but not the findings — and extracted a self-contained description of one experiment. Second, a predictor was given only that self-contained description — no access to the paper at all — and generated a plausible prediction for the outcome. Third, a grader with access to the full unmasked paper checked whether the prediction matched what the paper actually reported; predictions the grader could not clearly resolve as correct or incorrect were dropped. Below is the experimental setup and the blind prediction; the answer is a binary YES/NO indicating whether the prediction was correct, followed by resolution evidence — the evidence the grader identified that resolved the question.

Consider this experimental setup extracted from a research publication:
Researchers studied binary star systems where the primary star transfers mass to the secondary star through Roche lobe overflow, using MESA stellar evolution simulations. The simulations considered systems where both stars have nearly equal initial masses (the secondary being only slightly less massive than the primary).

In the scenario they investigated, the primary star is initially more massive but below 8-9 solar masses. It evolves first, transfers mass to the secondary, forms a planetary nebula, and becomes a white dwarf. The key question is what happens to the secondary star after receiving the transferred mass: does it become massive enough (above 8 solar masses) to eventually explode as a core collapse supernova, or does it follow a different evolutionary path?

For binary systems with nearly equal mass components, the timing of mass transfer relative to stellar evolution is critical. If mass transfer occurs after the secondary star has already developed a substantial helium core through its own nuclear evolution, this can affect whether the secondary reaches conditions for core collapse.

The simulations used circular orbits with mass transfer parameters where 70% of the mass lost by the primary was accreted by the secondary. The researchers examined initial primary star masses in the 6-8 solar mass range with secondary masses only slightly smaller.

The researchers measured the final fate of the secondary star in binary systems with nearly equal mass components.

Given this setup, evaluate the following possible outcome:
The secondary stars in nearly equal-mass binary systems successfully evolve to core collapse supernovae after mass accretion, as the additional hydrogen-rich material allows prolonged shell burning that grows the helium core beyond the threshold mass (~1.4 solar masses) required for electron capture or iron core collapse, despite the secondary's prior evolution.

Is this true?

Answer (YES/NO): NO